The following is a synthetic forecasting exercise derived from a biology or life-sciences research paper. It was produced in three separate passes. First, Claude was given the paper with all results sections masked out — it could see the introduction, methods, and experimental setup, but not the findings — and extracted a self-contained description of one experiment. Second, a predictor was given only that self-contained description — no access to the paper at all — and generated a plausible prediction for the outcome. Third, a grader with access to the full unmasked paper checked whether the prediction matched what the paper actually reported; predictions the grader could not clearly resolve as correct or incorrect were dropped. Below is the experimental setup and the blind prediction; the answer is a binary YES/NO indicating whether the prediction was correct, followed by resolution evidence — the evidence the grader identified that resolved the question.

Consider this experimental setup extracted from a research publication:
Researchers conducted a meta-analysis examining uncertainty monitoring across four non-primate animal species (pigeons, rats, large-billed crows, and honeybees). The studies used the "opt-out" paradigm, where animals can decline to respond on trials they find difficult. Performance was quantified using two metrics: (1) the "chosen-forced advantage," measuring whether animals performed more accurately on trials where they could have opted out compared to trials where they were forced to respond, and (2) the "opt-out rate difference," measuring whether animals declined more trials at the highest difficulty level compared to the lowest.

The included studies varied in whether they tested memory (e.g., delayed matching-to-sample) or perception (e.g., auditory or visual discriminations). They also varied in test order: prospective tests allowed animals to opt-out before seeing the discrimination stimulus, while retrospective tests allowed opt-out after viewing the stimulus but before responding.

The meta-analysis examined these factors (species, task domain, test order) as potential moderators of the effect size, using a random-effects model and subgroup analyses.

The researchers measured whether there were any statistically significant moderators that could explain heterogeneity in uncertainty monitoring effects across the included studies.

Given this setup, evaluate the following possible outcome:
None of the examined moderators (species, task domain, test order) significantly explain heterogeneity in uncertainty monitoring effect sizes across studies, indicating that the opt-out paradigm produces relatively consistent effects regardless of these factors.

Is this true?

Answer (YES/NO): NO